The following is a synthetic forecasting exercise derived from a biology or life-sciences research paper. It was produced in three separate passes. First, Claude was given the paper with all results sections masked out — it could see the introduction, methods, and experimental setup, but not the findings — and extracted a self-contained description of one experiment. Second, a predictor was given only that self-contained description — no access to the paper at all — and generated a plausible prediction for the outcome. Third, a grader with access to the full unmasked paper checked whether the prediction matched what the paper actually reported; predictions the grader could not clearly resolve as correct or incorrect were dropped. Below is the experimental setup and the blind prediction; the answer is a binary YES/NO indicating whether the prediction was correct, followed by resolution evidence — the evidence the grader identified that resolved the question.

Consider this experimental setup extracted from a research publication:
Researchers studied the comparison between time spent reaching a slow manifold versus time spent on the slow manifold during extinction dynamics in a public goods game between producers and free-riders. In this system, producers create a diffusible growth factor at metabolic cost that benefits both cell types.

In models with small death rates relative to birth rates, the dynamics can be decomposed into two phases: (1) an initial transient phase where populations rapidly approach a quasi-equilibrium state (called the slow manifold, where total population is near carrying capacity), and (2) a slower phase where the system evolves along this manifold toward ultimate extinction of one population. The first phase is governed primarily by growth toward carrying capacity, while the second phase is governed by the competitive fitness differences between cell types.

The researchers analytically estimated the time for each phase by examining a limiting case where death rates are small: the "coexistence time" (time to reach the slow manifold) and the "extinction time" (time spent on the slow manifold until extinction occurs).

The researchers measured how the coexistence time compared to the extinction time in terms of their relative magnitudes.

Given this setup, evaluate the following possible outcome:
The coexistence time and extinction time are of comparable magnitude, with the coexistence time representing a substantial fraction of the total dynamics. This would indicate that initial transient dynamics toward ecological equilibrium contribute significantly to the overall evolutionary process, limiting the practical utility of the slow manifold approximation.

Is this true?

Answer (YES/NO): NO